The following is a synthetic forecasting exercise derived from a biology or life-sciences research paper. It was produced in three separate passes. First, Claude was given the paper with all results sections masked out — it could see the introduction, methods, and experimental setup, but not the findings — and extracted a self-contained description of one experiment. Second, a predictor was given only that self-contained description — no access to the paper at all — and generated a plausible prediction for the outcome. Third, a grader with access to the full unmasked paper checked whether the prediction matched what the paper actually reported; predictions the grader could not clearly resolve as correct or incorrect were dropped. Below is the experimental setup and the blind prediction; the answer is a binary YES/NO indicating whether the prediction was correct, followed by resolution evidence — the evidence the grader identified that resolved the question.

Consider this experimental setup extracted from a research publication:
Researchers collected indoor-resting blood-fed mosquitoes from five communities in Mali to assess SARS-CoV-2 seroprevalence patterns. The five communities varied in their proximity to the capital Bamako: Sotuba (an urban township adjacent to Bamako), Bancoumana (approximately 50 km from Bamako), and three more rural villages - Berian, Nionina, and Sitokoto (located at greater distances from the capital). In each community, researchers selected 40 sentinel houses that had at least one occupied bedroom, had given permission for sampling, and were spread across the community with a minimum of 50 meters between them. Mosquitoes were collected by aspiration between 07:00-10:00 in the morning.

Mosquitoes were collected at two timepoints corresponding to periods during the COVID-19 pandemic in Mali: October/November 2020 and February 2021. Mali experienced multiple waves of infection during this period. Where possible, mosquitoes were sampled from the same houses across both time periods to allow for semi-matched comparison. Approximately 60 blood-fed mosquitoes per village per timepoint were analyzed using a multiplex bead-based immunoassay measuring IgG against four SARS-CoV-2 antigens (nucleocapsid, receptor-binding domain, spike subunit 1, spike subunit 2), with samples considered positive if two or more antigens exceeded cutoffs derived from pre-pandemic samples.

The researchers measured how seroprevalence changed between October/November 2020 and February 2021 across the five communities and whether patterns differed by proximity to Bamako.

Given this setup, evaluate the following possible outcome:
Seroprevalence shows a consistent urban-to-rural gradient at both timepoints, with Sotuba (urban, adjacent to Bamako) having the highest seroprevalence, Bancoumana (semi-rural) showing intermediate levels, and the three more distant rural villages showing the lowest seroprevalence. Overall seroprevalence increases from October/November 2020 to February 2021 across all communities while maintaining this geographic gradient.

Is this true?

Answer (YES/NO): NO